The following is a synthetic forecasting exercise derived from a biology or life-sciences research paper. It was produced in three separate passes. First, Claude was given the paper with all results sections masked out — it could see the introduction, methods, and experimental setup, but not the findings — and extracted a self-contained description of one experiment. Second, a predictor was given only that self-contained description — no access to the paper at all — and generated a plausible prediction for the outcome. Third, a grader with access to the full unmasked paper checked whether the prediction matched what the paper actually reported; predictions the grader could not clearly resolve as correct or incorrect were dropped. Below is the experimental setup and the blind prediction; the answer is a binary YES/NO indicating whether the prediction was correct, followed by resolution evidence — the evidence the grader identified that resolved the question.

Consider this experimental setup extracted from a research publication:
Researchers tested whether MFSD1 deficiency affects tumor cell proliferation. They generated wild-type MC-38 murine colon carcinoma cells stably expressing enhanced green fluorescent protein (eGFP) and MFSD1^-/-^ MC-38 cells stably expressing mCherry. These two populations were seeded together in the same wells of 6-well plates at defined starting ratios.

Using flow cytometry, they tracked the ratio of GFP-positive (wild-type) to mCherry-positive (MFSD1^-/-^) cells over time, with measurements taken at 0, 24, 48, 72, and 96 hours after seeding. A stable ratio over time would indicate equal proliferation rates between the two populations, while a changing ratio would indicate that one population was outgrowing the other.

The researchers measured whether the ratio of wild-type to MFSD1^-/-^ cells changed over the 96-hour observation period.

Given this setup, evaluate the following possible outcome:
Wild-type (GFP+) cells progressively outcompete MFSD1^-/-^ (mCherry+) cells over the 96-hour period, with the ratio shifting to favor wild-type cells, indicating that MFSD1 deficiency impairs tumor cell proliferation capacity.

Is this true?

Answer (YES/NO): NO